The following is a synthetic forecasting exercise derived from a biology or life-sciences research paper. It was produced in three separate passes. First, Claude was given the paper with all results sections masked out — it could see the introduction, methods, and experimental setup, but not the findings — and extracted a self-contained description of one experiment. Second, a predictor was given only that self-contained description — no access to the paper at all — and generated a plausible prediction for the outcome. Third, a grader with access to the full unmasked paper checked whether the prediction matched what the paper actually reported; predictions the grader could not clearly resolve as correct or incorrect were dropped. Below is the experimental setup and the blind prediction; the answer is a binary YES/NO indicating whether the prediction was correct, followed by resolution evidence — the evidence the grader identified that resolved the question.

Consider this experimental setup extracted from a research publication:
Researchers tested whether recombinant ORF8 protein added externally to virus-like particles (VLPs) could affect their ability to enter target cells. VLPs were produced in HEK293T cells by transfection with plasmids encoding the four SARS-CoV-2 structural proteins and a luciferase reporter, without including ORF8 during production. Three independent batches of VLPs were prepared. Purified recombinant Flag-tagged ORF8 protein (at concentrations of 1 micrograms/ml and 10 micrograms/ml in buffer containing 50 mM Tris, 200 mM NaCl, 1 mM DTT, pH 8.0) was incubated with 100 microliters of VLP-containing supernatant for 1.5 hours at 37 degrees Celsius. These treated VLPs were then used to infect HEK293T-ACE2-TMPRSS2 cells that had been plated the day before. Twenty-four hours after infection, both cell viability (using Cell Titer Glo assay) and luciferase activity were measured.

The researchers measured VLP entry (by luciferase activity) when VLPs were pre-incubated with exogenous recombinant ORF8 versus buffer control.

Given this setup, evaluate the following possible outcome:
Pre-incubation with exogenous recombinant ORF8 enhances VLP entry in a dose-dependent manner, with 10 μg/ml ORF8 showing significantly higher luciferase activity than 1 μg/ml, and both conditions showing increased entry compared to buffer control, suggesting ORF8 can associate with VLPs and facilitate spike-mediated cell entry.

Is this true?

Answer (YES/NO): NO